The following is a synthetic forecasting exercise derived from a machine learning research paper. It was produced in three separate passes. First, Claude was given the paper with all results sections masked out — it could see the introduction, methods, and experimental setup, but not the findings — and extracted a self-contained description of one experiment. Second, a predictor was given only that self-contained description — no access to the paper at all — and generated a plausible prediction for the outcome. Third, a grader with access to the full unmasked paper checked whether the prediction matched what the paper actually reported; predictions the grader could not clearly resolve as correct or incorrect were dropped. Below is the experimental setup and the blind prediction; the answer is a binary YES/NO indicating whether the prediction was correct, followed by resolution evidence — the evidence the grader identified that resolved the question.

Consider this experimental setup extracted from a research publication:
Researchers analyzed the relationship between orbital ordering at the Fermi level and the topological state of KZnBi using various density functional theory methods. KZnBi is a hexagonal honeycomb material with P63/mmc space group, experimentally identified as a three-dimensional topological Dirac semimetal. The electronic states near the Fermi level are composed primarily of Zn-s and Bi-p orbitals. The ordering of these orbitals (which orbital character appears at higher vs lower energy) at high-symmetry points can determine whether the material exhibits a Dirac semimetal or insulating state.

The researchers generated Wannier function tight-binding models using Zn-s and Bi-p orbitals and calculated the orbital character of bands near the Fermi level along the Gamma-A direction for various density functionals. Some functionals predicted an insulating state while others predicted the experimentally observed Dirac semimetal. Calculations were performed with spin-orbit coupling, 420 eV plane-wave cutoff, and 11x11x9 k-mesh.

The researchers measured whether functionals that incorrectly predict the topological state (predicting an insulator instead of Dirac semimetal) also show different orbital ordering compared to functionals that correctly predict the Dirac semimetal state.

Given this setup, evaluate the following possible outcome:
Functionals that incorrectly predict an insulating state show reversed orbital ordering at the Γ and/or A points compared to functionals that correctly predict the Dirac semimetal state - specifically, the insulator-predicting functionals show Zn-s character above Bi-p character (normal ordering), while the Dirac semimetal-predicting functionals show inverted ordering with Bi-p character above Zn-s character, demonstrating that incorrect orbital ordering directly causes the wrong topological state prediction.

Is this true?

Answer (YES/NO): NO